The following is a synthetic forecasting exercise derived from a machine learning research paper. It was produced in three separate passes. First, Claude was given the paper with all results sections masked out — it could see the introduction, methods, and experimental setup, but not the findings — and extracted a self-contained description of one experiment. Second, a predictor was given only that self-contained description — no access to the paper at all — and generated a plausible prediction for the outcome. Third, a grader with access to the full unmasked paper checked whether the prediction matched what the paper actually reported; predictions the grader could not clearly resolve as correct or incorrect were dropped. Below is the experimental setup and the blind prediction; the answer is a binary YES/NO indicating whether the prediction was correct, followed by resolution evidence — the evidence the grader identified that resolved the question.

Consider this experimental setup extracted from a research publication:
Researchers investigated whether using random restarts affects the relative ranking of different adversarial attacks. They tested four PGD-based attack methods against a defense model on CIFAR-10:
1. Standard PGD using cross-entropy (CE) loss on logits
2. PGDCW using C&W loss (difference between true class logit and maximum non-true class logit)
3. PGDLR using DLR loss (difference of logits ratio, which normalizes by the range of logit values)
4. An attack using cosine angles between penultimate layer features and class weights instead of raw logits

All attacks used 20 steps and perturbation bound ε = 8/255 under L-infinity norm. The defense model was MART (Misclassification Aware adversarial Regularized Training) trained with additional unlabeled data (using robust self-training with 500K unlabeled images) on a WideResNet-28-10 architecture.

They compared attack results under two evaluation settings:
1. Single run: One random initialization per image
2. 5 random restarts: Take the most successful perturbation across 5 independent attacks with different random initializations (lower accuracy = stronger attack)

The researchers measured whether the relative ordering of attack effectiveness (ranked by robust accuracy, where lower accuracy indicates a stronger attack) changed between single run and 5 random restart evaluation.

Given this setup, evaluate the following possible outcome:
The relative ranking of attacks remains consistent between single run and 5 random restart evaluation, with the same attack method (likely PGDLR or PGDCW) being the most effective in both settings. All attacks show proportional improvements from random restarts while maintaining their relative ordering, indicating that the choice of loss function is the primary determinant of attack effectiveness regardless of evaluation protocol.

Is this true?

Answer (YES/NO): NO